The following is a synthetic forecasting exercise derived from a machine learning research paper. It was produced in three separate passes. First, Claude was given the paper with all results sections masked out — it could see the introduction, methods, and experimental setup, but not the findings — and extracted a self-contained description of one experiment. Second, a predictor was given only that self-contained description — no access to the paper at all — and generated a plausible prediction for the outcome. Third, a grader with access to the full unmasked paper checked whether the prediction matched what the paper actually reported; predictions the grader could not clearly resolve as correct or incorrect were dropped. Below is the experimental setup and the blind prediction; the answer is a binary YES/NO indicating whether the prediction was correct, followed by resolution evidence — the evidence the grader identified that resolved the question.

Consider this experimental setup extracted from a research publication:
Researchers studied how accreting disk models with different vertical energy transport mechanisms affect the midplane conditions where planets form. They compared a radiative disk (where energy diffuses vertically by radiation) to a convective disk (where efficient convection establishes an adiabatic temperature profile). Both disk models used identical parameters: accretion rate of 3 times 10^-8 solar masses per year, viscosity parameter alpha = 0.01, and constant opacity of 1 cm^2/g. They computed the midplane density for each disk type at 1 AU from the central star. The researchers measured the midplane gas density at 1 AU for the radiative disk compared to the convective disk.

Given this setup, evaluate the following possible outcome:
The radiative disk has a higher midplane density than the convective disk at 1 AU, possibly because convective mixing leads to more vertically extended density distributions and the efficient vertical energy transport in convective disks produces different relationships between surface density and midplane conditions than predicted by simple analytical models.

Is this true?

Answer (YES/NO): YES